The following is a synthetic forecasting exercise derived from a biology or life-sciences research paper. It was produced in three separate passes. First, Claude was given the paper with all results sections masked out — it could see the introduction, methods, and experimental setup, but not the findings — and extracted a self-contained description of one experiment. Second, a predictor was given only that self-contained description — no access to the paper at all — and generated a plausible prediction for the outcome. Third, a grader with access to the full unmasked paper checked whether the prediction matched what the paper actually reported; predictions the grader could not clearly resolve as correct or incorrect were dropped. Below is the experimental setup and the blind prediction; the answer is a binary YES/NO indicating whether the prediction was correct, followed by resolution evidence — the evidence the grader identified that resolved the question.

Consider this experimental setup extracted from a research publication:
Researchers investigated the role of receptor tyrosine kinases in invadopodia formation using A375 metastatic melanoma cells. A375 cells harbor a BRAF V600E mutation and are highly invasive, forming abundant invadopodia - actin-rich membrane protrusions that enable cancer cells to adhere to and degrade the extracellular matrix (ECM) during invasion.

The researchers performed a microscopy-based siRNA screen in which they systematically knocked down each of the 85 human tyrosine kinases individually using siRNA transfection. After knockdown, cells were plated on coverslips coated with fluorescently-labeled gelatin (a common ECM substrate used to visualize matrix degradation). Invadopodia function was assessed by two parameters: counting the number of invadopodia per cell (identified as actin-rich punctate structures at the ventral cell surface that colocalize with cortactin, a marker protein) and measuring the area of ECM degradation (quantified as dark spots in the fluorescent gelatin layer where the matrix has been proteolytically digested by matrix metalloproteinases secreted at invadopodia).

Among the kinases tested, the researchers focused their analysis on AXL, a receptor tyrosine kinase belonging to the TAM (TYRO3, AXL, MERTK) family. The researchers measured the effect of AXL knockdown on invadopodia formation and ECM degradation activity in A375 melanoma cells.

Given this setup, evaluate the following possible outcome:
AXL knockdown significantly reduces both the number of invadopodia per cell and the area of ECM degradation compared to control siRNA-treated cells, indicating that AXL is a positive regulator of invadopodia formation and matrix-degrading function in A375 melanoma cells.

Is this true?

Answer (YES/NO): NO